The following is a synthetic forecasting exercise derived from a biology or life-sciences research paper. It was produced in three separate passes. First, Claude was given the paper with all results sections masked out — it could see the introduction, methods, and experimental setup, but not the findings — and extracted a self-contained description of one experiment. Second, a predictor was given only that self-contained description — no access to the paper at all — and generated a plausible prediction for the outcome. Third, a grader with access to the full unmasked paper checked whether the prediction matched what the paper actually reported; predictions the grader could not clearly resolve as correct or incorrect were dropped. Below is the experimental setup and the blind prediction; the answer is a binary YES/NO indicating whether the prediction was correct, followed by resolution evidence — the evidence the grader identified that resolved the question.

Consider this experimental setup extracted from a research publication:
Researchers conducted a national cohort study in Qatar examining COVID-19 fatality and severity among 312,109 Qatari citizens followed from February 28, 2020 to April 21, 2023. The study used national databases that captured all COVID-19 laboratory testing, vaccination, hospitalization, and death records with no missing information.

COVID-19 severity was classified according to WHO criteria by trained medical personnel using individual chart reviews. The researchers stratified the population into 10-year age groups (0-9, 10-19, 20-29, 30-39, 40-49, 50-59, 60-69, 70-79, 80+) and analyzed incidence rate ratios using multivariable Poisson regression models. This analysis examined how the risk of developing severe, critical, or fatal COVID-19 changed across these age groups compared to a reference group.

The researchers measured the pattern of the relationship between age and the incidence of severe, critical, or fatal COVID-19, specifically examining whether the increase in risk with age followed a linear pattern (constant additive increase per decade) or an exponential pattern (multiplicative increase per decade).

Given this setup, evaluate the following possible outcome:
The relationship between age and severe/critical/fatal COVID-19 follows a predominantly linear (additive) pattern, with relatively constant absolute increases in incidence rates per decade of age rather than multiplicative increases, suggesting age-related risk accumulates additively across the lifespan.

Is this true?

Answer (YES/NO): NO